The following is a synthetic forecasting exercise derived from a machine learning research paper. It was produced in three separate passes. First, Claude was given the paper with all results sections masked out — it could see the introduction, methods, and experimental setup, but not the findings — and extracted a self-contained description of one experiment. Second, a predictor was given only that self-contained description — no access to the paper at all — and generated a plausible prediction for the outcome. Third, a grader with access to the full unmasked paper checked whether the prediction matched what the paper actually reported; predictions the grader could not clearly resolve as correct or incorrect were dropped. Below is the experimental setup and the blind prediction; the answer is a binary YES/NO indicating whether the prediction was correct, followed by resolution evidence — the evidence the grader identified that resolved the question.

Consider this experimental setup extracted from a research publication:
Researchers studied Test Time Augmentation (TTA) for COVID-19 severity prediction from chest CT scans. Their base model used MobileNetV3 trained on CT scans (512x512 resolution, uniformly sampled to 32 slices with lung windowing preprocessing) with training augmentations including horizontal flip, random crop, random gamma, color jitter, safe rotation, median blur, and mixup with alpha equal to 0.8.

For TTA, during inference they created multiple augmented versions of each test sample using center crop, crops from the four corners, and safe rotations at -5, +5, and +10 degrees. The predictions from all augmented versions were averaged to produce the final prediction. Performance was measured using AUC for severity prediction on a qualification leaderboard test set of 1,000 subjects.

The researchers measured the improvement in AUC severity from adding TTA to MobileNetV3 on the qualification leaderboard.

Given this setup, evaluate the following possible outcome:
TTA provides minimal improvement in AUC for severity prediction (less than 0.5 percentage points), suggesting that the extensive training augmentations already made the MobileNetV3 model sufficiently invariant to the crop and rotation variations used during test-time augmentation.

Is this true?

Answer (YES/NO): NO